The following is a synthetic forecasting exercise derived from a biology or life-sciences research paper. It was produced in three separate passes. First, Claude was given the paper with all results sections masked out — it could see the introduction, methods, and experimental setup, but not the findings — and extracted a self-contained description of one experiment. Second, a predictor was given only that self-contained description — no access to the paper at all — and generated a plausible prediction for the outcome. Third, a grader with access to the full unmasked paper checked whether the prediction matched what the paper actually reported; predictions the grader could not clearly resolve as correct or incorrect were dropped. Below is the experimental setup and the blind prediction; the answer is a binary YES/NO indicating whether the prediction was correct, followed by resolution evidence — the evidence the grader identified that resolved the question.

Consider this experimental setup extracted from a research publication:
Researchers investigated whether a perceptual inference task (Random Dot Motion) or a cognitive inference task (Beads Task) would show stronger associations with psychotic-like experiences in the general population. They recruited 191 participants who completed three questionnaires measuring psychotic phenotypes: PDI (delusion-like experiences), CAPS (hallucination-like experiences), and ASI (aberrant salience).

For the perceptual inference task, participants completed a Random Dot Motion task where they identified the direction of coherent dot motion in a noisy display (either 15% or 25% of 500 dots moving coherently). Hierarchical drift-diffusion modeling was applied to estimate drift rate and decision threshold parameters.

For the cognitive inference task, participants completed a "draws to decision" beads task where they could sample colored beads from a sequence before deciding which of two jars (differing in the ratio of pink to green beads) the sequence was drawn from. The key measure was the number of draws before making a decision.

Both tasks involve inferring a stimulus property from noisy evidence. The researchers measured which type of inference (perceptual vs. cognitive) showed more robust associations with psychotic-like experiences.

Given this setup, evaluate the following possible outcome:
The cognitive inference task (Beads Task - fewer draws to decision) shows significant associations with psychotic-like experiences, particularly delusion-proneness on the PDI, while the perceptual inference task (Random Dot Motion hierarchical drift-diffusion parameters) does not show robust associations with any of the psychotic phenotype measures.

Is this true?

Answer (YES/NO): NO